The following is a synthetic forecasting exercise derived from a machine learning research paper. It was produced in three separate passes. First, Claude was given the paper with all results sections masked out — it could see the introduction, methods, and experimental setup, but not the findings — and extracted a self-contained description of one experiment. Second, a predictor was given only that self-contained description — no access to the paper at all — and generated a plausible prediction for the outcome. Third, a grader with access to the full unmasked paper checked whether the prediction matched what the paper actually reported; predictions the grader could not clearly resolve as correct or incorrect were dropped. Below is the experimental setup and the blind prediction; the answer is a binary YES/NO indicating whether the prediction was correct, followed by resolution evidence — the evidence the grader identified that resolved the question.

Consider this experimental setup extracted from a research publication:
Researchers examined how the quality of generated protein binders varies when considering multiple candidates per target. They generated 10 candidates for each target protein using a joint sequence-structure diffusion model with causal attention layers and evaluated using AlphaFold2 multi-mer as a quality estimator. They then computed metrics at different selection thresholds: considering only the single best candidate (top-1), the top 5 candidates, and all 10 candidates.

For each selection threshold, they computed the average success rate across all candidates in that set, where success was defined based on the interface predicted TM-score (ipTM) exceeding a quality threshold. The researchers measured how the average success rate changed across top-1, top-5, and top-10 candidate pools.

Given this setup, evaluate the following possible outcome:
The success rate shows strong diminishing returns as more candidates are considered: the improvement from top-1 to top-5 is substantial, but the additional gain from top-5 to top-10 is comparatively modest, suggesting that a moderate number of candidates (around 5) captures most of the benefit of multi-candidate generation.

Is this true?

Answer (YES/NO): NO